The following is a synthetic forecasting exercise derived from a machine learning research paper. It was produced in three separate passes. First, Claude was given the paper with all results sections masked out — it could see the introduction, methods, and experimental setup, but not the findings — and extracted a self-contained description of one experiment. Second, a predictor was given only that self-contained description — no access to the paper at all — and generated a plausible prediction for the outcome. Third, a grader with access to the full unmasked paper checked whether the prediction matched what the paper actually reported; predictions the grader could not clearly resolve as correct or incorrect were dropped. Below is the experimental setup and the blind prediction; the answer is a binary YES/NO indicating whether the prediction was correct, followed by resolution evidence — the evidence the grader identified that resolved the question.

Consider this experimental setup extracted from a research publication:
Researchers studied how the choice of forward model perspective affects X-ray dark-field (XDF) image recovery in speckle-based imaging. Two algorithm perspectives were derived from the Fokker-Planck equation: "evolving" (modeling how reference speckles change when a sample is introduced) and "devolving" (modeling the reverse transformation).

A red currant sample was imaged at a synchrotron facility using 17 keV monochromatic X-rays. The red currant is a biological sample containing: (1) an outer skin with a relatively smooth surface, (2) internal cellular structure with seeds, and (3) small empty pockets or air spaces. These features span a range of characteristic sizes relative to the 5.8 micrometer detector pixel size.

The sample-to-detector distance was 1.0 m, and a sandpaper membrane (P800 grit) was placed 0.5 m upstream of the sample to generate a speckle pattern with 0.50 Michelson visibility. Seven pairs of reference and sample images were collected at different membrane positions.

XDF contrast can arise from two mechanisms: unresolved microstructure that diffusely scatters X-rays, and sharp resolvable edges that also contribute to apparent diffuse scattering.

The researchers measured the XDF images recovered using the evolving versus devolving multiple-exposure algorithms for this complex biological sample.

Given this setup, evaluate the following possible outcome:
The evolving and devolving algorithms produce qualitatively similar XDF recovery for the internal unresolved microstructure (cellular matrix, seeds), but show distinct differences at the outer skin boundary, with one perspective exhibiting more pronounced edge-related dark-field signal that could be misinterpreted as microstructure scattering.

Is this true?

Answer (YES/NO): YES